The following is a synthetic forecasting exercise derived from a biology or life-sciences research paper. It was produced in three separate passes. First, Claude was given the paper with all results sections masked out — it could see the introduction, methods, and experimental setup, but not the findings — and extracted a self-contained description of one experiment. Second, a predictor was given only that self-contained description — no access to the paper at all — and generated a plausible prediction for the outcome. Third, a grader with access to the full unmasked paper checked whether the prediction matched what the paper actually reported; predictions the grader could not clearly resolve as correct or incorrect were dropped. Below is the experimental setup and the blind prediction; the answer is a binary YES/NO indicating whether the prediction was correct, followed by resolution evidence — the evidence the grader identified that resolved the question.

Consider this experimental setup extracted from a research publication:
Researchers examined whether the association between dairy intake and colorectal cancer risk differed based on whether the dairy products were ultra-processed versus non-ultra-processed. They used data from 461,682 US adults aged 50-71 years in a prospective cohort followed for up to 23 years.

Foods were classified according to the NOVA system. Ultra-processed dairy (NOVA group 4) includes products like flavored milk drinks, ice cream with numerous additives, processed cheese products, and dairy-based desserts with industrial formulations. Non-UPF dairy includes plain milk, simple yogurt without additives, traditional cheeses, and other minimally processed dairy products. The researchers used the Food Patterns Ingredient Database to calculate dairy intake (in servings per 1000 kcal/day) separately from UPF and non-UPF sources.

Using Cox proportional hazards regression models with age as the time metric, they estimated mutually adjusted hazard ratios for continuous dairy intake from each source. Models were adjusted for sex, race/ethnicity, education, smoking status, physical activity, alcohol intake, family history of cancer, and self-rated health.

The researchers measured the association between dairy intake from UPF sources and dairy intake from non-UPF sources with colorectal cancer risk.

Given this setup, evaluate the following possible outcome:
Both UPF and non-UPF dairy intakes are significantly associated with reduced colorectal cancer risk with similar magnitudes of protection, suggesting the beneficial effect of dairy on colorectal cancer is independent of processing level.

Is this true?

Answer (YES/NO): NO